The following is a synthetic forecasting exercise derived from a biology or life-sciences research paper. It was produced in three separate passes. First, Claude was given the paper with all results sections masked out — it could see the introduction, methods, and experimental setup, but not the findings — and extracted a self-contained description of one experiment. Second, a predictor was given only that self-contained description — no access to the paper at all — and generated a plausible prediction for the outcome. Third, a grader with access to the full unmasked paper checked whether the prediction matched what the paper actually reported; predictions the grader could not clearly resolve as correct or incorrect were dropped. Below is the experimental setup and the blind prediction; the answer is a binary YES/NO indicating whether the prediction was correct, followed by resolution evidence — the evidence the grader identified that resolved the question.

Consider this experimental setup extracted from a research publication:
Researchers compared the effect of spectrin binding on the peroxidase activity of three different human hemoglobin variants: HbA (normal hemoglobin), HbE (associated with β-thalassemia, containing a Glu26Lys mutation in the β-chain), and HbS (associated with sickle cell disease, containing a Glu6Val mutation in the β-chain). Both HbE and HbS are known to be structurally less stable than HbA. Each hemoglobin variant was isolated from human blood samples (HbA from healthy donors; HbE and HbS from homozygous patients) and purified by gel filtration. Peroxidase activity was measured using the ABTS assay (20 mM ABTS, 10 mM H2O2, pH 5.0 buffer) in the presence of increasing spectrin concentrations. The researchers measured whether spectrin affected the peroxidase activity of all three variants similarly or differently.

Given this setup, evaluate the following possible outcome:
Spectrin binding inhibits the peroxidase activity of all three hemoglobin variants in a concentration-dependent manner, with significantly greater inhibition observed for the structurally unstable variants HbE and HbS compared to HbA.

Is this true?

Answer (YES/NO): NO